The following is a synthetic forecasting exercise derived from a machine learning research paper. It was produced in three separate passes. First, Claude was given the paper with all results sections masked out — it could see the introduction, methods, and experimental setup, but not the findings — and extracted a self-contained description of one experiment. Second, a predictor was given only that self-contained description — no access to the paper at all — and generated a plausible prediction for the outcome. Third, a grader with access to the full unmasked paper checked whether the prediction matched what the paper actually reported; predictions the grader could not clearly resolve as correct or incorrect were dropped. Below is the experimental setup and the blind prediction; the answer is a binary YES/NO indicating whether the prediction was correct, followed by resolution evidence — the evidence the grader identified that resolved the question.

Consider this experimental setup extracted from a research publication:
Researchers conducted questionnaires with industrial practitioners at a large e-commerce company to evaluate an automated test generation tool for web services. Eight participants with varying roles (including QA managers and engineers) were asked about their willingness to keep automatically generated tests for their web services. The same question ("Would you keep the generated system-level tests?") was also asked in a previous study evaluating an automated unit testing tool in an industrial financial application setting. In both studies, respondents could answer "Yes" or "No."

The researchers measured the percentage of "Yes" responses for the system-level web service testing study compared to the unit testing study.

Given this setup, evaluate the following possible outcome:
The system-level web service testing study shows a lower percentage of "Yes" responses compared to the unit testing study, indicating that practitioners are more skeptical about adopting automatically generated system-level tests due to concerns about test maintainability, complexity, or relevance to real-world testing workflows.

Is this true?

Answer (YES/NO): NO